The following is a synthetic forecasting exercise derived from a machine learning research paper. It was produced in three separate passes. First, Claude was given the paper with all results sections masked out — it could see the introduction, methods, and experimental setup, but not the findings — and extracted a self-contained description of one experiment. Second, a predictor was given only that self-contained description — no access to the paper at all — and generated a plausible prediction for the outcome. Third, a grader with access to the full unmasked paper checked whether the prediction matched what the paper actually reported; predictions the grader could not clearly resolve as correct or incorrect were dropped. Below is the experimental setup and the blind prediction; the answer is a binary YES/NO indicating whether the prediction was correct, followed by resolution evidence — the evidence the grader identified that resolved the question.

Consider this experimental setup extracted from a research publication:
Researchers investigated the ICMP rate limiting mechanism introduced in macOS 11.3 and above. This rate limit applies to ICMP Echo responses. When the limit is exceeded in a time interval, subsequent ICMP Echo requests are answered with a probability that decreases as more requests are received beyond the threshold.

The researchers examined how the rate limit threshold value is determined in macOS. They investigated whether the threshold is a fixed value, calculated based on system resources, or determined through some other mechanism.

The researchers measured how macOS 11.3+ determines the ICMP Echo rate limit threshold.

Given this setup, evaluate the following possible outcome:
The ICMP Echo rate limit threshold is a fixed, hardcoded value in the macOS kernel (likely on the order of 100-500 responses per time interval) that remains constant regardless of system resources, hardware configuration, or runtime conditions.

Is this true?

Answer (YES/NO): NO